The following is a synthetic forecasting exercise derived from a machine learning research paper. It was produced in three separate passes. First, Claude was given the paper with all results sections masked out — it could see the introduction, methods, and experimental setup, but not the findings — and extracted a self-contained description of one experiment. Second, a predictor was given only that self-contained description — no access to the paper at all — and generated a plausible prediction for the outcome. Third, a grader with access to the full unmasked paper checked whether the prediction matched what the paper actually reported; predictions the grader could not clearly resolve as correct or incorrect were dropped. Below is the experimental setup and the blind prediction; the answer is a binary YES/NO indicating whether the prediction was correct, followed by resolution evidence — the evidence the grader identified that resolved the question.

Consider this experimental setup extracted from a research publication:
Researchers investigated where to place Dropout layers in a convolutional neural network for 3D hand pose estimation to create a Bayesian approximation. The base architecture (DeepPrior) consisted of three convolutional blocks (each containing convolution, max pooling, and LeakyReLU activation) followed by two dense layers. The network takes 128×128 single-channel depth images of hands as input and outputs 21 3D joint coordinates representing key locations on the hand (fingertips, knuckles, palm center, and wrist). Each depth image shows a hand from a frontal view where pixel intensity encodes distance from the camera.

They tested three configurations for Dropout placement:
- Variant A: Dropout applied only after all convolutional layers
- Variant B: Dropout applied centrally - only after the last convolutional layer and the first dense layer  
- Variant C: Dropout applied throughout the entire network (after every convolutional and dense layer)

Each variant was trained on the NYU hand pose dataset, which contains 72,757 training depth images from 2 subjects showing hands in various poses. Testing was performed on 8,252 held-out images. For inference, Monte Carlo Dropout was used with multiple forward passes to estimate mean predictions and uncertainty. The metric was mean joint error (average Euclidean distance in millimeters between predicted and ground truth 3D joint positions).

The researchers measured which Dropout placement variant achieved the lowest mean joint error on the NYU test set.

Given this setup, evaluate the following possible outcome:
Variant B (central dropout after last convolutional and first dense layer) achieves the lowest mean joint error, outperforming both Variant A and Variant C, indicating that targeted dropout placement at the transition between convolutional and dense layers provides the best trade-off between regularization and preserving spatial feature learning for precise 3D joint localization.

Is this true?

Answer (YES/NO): NO